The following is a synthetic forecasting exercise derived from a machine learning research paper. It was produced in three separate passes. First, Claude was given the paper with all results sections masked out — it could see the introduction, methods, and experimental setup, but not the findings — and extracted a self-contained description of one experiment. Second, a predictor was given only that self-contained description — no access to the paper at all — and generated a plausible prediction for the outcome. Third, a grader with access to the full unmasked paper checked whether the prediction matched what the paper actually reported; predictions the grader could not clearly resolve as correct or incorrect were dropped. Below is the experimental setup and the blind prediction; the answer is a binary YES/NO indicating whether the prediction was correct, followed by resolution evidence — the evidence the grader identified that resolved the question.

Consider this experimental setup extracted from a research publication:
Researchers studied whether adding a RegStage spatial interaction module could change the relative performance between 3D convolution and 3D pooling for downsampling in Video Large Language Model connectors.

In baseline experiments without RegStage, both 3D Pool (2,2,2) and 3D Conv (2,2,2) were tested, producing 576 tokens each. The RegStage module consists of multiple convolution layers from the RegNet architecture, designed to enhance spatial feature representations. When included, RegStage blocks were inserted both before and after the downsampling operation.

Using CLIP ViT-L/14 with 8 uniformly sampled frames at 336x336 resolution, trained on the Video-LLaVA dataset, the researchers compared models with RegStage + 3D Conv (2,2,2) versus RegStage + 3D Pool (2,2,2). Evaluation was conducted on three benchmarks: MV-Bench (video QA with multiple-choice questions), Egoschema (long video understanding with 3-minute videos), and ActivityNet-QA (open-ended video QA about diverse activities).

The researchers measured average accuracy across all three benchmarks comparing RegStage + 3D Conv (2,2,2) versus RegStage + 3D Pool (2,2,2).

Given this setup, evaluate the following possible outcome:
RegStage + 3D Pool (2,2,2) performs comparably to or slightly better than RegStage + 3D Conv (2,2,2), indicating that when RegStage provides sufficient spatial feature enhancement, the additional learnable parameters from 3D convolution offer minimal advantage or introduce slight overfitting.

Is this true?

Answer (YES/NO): NO